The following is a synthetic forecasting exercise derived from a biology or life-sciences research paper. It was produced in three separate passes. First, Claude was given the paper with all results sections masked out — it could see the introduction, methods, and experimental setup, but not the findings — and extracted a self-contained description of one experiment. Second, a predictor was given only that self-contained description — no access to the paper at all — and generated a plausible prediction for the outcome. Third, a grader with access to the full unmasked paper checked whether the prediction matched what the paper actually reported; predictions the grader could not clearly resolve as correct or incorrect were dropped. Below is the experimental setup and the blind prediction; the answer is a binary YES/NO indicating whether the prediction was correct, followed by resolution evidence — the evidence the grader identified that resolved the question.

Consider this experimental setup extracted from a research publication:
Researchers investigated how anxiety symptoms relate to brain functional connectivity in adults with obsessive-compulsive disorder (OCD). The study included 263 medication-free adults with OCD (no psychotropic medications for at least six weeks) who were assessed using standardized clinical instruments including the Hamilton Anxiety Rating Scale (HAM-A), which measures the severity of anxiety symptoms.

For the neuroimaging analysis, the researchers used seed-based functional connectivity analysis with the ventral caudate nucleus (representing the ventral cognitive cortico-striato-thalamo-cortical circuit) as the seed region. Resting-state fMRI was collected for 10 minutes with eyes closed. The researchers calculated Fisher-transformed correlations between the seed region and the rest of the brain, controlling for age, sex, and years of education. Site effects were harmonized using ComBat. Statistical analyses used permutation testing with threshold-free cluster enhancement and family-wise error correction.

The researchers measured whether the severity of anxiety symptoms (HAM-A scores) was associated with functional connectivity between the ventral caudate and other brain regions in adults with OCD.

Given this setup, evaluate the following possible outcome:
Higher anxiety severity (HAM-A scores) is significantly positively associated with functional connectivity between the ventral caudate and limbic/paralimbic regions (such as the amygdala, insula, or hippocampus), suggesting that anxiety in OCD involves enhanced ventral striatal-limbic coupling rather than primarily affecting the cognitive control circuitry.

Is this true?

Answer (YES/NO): NO